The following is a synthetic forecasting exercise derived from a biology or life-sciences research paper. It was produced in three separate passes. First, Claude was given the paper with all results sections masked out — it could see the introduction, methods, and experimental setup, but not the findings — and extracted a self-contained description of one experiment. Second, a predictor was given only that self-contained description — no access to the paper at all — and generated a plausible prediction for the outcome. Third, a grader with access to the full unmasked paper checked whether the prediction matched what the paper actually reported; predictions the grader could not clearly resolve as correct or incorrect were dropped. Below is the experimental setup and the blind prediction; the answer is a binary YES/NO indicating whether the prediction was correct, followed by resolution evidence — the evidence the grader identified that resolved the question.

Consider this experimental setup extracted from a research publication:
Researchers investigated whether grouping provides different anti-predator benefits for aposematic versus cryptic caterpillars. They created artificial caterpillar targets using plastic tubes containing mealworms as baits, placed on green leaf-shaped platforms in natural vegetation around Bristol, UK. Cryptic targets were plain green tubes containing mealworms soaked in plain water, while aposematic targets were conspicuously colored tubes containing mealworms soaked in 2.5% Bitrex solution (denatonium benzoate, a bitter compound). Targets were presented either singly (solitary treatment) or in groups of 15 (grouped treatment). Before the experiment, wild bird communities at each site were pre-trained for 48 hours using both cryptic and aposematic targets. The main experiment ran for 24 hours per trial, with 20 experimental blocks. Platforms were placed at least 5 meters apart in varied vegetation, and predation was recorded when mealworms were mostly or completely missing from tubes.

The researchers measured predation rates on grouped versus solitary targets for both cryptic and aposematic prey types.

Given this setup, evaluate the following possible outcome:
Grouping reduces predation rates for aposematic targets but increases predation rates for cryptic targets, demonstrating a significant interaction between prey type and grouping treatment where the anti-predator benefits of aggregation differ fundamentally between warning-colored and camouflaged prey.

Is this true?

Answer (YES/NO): YES